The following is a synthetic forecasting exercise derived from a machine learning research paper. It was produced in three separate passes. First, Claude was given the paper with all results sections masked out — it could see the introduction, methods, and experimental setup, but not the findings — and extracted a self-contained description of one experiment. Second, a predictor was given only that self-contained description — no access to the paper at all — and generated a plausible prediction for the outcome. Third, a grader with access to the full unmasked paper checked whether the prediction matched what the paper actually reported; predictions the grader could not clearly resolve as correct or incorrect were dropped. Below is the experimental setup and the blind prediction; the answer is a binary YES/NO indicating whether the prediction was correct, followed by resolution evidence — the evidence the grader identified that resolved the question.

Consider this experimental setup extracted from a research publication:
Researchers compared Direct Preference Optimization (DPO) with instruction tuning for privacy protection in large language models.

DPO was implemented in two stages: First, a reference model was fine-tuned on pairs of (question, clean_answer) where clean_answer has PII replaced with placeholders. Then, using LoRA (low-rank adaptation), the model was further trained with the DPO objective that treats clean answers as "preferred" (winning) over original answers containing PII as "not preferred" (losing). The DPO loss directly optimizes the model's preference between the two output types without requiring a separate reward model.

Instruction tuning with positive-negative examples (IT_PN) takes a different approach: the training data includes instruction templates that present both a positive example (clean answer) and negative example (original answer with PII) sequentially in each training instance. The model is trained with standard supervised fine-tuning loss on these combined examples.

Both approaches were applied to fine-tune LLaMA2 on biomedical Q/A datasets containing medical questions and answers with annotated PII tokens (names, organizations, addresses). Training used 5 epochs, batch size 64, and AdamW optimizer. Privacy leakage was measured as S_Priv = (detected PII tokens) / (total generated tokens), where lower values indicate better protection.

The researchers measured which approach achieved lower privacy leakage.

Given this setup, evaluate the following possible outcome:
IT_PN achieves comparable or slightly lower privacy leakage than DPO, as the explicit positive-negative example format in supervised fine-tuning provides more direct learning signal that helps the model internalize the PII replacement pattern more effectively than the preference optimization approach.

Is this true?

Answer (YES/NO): NO